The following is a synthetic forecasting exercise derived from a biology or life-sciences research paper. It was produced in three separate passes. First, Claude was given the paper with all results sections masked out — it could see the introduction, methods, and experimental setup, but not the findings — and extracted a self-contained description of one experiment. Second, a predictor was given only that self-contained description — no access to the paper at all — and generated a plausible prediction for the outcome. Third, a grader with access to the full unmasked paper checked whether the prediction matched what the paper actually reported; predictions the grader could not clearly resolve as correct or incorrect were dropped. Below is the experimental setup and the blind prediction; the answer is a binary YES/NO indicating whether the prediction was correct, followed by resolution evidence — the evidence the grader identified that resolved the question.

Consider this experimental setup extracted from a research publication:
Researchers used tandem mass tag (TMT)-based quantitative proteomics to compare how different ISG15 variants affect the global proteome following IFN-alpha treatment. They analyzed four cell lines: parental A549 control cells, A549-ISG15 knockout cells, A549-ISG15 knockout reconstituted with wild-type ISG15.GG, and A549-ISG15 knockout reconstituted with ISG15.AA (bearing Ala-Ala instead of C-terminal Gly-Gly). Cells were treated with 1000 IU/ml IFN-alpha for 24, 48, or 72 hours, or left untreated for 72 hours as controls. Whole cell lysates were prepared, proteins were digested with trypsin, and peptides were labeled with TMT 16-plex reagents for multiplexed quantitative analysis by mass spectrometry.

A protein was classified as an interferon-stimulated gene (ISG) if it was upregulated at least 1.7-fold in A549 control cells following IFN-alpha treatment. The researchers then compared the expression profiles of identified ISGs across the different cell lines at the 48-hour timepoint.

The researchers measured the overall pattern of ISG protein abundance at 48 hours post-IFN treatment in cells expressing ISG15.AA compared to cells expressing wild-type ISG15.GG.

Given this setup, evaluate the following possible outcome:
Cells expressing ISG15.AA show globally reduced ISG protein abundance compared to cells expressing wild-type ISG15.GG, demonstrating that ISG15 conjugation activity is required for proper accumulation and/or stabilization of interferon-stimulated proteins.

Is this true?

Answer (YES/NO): NO